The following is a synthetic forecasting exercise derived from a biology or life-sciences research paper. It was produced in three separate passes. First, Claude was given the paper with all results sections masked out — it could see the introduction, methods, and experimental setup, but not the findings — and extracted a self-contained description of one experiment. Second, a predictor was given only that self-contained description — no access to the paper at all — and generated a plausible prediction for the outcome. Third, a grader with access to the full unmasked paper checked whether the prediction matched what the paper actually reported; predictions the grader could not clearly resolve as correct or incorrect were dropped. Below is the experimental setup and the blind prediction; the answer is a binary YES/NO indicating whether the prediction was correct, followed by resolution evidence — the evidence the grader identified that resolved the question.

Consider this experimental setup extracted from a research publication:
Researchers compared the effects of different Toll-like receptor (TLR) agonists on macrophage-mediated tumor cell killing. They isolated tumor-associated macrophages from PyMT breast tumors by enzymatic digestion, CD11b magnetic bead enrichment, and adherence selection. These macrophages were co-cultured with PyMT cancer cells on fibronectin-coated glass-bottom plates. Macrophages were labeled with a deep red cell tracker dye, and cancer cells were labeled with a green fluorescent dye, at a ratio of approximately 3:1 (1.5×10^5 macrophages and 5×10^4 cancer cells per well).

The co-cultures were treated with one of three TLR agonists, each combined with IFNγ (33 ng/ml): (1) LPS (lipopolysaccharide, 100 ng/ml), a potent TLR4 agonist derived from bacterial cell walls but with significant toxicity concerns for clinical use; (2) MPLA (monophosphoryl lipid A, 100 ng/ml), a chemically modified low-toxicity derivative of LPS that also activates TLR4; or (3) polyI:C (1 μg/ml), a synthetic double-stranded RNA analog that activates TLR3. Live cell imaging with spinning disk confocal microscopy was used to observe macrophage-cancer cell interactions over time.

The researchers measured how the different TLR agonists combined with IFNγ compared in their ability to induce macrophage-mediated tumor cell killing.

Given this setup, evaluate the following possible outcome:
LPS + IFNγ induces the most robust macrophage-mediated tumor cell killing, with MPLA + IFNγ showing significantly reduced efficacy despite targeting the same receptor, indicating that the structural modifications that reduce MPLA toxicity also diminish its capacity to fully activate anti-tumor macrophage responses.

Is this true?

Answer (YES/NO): NO